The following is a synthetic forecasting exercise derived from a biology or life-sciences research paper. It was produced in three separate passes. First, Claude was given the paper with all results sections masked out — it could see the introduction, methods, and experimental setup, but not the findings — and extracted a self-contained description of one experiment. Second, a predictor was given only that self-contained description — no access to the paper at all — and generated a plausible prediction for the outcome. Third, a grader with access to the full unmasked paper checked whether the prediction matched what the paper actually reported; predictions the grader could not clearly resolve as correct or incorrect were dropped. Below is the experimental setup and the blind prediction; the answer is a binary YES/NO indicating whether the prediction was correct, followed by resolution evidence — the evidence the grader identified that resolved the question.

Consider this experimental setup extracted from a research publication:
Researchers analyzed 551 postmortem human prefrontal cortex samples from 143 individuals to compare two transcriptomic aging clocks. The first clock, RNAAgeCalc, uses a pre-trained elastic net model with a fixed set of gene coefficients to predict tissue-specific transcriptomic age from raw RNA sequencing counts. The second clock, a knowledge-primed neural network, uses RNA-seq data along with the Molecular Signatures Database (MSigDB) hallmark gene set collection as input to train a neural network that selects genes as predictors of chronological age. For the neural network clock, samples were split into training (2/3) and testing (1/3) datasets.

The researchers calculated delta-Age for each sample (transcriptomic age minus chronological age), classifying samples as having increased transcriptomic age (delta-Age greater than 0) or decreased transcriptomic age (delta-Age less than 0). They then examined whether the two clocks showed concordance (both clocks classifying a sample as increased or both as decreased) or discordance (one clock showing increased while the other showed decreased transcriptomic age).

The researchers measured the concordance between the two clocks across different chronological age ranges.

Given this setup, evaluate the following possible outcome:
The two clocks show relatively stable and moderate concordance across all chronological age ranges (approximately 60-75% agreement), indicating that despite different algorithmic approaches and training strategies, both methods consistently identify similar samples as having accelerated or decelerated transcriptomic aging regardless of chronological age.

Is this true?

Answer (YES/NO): NO